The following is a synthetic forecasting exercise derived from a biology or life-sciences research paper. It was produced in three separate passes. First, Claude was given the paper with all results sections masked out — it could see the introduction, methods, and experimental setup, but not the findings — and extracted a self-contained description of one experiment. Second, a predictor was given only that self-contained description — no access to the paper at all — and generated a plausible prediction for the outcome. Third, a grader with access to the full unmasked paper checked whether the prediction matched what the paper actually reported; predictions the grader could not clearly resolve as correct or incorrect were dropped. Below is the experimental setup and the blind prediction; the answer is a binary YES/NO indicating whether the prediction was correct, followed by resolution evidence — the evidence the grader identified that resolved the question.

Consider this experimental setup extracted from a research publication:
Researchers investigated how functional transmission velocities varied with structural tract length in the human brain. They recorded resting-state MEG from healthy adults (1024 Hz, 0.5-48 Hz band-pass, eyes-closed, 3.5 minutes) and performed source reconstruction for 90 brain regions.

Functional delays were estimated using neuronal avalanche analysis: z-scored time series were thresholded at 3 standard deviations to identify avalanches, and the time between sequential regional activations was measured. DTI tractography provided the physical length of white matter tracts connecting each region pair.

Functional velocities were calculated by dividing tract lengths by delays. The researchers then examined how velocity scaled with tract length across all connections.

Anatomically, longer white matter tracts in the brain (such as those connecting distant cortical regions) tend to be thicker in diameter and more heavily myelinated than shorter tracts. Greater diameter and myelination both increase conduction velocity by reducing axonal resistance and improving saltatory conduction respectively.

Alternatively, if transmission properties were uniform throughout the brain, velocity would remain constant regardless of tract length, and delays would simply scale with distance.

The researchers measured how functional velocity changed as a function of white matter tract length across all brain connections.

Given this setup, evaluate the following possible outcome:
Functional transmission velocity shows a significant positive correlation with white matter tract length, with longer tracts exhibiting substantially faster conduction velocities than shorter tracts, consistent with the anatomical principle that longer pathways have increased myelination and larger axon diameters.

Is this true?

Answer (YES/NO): YES